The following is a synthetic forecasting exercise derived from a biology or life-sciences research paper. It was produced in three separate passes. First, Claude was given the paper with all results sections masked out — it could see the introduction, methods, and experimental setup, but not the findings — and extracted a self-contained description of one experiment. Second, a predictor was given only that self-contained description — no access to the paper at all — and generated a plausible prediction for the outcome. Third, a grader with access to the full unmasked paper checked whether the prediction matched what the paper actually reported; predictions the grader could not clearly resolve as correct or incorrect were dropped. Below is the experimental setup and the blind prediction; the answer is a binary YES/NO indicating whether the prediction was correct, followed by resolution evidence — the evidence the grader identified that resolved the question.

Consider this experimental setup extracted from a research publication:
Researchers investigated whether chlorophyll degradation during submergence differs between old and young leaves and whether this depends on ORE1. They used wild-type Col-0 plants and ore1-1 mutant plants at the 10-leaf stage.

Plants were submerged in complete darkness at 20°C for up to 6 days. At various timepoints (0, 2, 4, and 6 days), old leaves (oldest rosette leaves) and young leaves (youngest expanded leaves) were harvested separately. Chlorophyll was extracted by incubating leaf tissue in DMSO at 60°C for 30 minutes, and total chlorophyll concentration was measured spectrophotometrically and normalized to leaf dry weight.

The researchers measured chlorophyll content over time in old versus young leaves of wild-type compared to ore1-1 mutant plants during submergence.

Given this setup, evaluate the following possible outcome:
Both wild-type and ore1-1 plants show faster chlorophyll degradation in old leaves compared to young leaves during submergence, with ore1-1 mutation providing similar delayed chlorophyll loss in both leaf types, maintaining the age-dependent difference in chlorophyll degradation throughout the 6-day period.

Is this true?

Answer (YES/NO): NO